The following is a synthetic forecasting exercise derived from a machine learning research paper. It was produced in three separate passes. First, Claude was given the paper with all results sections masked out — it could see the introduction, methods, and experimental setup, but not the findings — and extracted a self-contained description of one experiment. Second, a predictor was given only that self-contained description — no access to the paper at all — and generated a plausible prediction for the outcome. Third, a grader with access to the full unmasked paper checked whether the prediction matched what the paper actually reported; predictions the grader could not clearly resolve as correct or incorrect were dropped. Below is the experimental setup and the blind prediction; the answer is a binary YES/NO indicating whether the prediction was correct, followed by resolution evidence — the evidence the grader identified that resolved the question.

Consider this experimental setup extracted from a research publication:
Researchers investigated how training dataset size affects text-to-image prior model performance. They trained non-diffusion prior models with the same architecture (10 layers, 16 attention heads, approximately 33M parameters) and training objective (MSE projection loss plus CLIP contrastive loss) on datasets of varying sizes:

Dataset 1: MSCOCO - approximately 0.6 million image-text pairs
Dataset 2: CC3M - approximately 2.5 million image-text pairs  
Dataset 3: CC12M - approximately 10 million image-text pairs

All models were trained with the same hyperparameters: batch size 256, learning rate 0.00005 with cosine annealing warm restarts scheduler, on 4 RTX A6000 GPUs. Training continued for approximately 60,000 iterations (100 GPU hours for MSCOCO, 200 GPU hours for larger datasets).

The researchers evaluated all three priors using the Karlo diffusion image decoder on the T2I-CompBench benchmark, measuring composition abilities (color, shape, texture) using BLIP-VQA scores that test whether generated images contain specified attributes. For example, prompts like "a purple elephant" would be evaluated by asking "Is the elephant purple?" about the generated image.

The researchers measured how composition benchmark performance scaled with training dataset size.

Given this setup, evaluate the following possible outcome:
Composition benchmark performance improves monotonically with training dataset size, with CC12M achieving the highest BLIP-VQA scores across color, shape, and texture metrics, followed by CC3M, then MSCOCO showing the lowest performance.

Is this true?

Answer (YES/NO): NO